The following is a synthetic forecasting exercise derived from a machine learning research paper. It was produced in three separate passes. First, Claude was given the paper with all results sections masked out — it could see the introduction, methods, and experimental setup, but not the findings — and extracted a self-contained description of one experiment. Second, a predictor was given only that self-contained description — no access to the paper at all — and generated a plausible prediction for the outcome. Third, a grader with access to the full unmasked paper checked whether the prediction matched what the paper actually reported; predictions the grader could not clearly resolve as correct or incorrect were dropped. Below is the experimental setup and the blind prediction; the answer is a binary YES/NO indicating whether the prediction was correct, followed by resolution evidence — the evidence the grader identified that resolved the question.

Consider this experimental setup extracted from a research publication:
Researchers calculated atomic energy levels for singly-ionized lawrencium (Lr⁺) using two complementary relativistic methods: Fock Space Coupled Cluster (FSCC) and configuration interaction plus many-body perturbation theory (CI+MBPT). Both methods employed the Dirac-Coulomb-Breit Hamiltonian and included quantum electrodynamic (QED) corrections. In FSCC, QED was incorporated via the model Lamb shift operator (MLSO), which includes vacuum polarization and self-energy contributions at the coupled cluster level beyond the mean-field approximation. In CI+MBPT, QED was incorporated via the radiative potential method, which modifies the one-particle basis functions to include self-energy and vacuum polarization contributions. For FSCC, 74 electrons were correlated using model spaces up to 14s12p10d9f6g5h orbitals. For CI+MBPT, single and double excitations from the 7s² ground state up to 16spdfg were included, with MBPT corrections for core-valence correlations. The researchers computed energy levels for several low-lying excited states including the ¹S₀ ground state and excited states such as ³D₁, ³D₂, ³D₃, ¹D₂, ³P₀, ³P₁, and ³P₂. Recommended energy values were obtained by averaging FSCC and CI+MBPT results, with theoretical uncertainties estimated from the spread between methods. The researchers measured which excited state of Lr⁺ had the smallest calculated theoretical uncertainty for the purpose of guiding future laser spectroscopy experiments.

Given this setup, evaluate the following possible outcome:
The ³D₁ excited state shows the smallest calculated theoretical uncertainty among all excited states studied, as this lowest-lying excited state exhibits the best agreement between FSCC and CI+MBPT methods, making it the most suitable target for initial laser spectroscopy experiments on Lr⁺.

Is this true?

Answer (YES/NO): NO